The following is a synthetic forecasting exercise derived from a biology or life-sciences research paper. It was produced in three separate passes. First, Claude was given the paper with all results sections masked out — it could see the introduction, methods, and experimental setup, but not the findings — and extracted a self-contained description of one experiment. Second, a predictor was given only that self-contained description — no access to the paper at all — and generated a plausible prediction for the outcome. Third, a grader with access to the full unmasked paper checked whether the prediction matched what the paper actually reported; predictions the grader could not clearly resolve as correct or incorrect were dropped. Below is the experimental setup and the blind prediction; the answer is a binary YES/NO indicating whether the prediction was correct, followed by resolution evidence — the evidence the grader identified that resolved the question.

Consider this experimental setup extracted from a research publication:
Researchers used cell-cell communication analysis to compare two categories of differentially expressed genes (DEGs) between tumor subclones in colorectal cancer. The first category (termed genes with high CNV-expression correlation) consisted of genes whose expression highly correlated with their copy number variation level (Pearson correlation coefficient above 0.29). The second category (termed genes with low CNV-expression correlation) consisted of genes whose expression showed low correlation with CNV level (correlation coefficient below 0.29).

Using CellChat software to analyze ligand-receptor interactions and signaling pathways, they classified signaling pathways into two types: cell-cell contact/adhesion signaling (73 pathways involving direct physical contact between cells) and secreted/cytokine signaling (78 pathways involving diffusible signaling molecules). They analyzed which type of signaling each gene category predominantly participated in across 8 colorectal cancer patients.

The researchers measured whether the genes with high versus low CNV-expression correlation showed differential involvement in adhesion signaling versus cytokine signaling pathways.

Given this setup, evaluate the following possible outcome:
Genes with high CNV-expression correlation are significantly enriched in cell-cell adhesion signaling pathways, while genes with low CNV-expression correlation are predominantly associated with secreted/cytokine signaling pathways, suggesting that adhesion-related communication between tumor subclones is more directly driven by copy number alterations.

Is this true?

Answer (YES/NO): YES